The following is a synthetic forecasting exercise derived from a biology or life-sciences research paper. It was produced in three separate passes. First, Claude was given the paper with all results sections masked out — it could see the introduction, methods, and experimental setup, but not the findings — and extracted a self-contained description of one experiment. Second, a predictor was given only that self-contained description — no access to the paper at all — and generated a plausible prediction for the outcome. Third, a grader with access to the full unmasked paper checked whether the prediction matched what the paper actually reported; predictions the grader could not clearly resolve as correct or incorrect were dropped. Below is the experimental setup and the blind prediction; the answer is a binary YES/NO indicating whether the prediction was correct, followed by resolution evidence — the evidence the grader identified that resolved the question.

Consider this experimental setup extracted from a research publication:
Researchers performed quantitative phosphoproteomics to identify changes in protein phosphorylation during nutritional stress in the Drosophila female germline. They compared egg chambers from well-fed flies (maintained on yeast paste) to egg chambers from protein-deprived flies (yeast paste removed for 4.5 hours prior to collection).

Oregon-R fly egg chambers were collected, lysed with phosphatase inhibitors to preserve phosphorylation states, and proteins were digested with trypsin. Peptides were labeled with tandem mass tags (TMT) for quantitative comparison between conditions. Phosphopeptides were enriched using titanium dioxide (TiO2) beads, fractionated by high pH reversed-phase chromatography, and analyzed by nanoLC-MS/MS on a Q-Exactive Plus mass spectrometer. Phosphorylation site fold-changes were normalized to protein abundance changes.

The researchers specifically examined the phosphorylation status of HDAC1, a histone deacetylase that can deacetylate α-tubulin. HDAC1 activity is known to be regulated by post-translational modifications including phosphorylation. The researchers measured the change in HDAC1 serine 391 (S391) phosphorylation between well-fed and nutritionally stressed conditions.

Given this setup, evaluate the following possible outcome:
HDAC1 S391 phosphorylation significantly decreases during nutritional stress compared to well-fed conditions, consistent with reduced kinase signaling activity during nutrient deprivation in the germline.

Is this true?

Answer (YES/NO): NO